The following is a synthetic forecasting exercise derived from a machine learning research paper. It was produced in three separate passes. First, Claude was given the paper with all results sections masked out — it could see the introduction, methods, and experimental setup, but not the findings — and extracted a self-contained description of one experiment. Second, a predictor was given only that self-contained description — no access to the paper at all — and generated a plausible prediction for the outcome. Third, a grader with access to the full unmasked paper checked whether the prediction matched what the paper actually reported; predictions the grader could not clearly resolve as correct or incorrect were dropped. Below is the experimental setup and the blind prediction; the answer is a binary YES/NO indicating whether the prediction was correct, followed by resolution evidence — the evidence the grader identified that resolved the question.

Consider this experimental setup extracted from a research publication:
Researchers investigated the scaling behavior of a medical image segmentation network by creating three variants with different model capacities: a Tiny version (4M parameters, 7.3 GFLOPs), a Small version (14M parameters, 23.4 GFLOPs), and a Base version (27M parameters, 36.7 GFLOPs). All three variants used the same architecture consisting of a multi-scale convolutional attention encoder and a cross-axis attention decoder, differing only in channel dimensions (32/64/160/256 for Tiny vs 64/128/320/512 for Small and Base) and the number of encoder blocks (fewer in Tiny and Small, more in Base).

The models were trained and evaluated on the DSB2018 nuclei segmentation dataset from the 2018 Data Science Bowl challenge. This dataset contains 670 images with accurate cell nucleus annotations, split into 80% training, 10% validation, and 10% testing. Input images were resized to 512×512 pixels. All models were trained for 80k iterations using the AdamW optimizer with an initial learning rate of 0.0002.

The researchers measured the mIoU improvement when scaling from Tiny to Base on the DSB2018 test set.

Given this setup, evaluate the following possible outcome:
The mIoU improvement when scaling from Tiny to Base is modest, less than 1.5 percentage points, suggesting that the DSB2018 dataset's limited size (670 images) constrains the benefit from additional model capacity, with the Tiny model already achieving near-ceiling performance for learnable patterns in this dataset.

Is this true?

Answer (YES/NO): YES